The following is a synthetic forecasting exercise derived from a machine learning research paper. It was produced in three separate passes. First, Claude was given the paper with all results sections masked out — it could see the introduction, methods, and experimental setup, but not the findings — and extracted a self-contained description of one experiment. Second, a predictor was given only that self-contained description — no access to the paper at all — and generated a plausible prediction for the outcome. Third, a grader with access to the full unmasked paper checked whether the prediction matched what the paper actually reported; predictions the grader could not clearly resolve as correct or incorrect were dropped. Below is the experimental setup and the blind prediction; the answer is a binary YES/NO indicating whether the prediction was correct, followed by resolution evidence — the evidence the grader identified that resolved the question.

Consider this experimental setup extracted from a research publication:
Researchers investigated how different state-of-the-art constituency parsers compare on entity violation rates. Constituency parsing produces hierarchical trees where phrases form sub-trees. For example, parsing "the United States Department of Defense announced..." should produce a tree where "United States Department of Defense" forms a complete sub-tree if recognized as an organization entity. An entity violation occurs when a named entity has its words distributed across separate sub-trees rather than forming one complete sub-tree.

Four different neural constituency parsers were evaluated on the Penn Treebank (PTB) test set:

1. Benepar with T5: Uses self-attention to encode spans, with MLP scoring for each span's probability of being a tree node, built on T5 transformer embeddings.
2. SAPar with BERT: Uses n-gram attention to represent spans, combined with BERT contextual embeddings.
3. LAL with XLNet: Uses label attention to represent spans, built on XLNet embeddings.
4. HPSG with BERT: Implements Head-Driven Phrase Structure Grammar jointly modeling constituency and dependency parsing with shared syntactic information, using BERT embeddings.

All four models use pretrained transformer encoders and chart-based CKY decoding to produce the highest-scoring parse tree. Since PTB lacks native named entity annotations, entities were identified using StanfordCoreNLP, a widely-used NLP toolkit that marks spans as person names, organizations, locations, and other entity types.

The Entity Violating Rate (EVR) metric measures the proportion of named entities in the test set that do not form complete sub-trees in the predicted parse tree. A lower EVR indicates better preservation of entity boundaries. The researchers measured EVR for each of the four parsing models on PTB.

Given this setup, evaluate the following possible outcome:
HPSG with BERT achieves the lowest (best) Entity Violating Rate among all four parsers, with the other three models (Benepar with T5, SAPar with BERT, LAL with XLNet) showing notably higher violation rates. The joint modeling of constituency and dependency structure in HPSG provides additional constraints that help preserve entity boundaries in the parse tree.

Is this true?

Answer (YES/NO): NO